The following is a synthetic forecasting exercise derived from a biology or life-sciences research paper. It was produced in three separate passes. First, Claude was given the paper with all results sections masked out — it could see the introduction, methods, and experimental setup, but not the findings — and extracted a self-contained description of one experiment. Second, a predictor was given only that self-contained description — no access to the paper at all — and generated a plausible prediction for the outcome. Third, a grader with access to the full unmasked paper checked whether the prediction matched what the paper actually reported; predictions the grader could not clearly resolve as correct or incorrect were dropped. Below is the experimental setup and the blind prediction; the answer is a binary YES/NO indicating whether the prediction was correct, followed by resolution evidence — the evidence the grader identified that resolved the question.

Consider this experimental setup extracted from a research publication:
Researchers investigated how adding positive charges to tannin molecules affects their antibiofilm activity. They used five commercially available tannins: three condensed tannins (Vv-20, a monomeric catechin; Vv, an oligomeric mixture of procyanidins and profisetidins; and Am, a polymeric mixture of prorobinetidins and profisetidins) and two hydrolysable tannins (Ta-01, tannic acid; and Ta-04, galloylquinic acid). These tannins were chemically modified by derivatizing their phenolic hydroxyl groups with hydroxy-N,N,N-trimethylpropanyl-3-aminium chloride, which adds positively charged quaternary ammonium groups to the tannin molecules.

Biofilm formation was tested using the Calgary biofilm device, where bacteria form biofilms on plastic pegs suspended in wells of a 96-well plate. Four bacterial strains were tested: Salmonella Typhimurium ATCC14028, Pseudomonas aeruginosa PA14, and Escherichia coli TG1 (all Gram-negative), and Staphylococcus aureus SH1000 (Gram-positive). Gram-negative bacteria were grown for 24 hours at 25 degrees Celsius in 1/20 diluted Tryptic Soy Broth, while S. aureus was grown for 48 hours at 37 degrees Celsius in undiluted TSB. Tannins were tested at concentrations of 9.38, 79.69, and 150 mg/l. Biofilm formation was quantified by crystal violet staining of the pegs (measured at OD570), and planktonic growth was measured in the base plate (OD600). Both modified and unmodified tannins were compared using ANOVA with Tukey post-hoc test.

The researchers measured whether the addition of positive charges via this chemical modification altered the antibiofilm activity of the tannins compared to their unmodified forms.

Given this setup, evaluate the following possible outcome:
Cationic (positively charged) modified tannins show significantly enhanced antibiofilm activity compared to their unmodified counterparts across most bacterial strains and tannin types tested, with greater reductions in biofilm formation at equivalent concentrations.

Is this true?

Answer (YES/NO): NO